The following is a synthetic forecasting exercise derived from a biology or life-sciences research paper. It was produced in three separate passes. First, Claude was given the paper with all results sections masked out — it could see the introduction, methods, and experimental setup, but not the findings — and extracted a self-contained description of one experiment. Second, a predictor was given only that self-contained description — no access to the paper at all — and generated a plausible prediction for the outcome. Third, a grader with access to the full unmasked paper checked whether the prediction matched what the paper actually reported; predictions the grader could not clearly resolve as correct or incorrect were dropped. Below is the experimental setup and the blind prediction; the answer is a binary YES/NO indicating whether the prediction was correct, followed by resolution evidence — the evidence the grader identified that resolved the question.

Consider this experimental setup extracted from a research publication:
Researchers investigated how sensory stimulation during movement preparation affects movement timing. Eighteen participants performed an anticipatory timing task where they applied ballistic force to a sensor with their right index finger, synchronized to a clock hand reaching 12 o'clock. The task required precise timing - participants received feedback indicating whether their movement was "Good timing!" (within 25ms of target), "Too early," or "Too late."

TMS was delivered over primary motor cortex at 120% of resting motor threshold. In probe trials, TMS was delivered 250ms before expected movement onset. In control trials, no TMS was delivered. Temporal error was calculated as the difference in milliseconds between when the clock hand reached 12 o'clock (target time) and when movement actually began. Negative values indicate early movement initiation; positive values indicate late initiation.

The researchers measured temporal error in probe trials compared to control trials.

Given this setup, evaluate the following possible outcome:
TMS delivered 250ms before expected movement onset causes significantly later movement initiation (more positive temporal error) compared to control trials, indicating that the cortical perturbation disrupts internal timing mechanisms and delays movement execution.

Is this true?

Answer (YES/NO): NO